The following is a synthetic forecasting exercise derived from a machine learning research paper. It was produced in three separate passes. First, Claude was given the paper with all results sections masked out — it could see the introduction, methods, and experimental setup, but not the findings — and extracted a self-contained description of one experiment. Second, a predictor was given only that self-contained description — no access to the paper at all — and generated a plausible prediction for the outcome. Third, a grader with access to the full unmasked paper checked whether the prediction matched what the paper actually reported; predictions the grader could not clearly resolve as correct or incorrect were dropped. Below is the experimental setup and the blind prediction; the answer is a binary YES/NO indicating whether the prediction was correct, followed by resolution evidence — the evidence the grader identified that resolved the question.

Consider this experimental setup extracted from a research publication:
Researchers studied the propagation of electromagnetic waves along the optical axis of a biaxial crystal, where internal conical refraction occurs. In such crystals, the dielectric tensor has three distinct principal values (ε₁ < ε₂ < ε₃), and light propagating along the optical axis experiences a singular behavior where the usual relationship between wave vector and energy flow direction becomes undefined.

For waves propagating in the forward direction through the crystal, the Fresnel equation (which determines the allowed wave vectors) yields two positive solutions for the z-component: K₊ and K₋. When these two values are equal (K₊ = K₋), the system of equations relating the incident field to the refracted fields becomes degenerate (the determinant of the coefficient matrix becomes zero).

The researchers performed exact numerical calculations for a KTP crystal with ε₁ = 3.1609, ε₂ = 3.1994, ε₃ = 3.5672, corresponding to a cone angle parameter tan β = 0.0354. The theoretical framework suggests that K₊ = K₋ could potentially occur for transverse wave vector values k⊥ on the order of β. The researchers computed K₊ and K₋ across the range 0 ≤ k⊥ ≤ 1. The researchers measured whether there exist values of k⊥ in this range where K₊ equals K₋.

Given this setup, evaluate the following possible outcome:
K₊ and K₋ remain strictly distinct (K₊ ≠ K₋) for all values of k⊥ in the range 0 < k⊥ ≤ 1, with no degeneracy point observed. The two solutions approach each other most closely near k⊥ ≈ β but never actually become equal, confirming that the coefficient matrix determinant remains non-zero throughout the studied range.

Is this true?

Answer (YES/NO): YES